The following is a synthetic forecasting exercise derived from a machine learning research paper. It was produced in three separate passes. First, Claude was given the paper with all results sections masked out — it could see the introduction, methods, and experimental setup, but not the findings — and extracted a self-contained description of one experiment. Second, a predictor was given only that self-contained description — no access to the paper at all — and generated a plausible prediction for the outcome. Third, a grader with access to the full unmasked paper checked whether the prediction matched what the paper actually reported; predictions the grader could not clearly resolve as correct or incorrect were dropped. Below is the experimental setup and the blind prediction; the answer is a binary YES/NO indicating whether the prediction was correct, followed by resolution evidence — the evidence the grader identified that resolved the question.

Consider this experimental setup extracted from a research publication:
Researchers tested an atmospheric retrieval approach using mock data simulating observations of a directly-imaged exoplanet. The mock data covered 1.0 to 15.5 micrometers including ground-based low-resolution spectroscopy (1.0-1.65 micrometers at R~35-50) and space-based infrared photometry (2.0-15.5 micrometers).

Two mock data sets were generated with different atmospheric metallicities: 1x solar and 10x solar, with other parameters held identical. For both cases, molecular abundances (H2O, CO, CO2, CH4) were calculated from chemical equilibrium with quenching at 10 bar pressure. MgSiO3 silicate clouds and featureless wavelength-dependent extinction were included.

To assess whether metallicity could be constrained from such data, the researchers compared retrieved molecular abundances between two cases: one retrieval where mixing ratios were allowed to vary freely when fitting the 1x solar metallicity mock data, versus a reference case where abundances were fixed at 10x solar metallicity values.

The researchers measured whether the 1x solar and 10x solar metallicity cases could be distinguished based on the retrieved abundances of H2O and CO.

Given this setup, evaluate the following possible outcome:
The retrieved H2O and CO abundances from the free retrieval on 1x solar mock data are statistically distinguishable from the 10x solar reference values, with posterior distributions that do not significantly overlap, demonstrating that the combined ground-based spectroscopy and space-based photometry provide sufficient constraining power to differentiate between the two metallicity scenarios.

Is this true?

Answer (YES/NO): YES